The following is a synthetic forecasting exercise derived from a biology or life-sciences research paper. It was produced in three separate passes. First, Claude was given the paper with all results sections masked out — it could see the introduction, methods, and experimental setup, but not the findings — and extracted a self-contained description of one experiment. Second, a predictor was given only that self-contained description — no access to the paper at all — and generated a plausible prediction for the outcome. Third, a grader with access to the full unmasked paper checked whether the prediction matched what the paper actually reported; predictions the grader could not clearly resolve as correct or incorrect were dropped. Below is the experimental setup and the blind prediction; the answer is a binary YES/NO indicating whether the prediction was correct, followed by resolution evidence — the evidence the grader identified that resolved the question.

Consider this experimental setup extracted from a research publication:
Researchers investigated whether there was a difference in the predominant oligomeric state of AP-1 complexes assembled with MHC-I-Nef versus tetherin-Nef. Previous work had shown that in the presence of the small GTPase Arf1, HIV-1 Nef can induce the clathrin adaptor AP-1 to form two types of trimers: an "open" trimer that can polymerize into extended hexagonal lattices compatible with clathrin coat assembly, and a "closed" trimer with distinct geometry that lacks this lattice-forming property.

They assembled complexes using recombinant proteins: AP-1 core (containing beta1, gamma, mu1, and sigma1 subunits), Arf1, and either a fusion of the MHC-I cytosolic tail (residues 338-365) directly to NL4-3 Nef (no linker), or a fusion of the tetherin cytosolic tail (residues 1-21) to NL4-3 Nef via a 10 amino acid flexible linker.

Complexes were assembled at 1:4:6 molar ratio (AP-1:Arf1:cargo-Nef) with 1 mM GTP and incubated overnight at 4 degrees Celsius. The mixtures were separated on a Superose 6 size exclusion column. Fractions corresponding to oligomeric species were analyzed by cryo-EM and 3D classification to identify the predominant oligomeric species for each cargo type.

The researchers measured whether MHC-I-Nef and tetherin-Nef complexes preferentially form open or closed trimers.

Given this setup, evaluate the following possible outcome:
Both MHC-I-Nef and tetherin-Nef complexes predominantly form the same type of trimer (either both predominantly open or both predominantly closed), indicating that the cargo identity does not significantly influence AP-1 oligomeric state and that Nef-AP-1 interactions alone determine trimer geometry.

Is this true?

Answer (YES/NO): NO